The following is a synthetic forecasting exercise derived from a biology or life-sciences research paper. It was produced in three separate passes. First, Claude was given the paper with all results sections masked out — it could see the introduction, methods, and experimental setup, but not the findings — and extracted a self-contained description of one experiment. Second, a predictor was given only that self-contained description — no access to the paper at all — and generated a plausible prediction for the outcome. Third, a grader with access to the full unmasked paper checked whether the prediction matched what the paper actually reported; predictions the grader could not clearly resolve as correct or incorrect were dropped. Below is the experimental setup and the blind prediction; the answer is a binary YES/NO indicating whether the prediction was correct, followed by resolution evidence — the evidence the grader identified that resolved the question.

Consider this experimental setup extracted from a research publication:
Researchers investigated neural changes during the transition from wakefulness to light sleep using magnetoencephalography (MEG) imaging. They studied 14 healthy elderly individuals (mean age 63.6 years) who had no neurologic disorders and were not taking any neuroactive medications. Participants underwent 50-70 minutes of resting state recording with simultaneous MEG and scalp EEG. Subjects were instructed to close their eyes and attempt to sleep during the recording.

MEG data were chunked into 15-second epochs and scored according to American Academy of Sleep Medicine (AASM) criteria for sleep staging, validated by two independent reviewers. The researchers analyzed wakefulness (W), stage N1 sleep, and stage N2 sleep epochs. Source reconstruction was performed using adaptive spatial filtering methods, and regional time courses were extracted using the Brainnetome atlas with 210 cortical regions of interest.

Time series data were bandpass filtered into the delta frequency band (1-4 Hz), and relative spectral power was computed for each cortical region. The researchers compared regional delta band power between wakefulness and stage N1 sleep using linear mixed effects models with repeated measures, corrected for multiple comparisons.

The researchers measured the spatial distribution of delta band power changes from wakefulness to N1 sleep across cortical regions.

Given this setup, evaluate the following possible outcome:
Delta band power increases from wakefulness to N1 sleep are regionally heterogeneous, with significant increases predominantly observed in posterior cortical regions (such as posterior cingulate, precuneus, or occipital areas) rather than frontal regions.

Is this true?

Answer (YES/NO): NO